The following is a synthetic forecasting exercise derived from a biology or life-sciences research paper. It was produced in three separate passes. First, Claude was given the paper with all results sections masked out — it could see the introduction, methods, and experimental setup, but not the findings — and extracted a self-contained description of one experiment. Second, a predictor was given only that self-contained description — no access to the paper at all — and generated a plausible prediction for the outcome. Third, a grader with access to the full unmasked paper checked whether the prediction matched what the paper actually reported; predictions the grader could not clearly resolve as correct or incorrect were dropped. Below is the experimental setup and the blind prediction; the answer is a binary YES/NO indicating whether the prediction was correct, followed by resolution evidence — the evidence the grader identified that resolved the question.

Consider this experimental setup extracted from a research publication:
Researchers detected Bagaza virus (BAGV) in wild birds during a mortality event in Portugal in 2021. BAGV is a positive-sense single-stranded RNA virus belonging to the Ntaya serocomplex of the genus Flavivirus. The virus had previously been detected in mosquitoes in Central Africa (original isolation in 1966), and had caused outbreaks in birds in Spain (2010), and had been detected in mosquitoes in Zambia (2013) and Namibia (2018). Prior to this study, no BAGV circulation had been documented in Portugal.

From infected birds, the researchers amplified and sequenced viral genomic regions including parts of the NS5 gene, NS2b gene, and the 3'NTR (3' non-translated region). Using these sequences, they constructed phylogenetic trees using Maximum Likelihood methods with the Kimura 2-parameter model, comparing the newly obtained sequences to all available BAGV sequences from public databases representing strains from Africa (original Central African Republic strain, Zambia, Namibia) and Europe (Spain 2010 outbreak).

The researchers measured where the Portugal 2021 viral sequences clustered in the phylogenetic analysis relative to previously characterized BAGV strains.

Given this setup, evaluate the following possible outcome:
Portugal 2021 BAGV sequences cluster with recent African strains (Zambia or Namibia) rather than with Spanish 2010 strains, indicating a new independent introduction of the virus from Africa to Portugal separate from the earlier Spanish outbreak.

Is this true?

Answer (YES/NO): NO